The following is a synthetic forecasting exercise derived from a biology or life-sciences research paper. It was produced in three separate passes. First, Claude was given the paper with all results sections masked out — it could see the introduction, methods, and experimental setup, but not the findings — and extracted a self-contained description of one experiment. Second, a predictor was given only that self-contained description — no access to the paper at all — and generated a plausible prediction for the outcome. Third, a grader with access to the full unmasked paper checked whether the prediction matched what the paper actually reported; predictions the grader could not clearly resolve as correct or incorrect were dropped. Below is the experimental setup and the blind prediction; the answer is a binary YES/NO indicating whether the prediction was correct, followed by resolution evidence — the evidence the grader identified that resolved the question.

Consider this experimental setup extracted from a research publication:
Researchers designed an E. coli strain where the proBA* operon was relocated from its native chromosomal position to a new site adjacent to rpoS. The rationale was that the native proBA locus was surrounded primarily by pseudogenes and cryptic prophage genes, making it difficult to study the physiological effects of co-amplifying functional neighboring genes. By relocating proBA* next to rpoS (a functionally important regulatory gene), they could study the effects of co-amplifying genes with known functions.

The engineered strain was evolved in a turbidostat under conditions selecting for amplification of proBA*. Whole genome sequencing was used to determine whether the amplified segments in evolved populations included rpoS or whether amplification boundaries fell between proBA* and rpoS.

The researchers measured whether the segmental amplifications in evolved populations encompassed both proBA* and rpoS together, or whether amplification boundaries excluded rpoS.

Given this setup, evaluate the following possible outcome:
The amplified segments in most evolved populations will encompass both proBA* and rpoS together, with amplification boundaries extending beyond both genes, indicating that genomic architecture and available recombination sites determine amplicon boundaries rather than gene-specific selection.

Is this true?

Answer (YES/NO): YES